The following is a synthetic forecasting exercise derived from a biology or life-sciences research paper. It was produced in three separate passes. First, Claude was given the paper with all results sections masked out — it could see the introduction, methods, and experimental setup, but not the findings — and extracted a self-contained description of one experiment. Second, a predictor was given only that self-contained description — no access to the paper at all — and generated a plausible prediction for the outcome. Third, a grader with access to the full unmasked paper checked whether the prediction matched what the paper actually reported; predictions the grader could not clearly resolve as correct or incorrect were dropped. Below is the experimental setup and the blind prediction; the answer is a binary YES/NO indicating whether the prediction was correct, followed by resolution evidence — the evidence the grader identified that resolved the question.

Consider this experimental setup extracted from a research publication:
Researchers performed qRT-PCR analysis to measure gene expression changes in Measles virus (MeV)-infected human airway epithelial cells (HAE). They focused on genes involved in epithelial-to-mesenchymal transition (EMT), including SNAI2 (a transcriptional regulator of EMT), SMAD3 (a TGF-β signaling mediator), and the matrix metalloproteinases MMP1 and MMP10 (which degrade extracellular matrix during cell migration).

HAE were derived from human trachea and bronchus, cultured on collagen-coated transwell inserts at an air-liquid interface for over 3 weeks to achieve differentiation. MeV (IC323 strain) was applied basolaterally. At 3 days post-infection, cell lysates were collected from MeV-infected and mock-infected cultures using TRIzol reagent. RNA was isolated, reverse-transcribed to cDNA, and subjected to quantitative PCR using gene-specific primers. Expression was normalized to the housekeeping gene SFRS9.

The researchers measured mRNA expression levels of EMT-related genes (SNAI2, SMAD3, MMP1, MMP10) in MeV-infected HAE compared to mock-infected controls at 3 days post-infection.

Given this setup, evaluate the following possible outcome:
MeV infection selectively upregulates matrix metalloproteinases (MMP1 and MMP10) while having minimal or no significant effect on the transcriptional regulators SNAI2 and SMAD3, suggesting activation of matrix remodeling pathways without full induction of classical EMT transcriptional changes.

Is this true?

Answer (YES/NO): NO